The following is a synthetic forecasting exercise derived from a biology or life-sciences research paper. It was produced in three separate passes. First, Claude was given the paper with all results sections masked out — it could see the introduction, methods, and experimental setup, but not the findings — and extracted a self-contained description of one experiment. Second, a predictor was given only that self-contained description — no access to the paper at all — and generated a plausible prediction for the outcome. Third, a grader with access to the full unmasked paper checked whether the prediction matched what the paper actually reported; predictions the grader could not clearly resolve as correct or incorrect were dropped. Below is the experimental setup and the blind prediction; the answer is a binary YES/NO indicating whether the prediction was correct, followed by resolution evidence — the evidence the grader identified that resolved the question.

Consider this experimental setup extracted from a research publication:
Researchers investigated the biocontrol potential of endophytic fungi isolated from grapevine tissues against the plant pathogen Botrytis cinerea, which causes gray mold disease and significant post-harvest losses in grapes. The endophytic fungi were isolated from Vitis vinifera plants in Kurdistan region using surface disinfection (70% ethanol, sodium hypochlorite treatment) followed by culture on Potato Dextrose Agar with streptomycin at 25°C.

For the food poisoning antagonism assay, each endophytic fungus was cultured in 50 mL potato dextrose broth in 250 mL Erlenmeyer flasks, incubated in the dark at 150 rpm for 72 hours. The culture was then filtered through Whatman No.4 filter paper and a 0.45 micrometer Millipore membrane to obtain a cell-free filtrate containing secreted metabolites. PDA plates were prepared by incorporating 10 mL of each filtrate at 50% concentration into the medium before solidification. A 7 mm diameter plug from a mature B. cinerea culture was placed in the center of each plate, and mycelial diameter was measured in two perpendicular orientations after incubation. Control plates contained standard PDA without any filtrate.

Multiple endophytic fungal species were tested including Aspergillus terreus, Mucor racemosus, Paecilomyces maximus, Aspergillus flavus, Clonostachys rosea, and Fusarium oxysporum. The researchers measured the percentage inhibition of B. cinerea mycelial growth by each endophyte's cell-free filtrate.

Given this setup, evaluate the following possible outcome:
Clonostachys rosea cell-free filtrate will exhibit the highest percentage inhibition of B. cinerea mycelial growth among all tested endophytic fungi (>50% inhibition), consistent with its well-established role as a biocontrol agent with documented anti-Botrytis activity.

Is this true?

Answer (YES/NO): NO